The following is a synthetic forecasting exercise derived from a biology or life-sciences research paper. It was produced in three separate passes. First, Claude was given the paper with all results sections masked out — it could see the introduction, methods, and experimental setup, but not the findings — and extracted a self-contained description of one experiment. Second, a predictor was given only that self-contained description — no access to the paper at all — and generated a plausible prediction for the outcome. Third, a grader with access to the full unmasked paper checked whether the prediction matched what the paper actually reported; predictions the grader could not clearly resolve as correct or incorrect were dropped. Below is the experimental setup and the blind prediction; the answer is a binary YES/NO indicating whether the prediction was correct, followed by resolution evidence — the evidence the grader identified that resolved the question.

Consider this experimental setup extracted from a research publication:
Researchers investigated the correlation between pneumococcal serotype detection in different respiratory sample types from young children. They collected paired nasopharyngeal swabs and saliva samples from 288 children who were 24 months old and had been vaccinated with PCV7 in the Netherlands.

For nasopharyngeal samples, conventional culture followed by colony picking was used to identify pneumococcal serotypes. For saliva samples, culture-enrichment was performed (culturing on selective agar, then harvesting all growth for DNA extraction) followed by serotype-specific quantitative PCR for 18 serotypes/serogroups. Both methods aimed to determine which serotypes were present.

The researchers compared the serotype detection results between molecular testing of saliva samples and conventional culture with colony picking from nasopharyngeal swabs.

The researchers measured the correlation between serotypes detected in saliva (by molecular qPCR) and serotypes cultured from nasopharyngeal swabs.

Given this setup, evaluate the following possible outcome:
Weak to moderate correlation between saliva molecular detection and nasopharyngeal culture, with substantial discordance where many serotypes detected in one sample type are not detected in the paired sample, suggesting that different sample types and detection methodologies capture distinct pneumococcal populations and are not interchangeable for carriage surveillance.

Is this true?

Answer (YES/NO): NO